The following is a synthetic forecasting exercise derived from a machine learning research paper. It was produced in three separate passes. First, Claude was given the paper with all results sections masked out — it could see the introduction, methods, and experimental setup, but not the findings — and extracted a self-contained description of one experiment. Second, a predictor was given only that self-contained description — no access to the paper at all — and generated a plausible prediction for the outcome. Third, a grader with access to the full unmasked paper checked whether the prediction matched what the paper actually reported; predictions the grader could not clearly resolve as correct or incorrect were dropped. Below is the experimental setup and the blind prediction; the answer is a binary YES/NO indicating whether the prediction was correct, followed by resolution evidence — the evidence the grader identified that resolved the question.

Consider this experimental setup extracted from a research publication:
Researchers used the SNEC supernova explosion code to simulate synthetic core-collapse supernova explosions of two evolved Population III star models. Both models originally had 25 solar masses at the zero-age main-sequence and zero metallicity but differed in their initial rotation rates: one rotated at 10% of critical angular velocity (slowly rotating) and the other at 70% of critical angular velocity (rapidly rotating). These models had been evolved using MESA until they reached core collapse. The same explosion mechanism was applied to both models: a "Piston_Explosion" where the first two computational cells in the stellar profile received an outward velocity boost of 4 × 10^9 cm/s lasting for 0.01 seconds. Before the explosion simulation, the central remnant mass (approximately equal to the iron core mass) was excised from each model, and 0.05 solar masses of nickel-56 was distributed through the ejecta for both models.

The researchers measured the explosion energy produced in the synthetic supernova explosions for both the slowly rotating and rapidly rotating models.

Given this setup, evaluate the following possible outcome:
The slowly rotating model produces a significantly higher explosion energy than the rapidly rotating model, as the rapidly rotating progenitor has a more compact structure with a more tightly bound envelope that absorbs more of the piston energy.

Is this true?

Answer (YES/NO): NO